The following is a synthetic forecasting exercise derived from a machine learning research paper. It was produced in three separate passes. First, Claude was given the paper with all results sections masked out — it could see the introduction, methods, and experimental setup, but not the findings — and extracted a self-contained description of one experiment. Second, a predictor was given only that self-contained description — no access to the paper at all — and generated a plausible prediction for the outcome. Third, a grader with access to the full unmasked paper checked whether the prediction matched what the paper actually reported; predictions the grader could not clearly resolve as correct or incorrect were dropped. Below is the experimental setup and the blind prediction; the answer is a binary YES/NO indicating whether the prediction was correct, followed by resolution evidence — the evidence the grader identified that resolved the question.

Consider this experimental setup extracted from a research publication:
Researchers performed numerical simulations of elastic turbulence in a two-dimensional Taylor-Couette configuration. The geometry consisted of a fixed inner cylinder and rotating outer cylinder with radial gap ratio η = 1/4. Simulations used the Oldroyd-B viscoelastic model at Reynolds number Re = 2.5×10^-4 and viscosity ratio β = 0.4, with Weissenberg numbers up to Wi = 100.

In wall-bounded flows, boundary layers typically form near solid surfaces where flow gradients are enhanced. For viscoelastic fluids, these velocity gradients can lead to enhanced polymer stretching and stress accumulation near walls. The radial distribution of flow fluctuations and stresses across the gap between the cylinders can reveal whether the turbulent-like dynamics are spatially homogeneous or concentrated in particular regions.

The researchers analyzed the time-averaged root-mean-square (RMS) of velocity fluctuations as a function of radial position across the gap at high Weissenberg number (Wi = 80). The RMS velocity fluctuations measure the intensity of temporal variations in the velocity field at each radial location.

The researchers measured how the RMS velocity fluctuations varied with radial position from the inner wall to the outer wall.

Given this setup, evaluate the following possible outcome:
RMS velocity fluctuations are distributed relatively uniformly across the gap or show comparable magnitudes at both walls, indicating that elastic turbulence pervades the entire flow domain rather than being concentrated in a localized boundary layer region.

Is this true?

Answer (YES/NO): NO